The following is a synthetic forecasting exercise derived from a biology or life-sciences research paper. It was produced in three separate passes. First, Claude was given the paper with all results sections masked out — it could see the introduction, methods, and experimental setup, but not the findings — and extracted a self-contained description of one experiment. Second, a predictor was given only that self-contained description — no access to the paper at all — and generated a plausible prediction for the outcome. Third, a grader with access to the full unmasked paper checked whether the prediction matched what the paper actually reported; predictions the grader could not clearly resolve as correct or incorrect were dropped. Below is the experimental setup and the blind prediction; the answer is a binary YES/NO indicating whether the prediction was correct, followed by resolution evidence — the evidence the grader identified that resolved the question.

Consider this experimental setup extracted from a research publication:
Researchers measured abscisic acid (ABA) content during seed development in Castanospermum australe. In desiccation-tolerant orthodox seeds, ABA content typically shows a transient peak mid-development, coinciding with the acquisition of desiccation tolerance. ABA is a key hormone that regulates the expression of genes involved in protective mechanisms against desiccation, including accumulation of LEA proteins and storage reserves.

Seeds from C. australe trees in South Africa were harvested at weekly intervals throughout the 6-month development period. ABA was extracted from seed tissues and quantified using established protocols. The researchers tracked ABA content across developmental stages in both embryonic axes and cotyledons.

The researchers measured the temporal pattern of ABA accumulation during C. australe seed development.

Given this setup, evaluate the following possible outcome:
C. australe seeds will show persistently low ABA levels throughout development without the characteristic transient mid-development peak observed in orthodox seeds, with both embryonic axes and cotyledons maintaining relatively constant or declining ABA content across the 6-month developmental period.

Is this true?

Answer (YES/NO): NO